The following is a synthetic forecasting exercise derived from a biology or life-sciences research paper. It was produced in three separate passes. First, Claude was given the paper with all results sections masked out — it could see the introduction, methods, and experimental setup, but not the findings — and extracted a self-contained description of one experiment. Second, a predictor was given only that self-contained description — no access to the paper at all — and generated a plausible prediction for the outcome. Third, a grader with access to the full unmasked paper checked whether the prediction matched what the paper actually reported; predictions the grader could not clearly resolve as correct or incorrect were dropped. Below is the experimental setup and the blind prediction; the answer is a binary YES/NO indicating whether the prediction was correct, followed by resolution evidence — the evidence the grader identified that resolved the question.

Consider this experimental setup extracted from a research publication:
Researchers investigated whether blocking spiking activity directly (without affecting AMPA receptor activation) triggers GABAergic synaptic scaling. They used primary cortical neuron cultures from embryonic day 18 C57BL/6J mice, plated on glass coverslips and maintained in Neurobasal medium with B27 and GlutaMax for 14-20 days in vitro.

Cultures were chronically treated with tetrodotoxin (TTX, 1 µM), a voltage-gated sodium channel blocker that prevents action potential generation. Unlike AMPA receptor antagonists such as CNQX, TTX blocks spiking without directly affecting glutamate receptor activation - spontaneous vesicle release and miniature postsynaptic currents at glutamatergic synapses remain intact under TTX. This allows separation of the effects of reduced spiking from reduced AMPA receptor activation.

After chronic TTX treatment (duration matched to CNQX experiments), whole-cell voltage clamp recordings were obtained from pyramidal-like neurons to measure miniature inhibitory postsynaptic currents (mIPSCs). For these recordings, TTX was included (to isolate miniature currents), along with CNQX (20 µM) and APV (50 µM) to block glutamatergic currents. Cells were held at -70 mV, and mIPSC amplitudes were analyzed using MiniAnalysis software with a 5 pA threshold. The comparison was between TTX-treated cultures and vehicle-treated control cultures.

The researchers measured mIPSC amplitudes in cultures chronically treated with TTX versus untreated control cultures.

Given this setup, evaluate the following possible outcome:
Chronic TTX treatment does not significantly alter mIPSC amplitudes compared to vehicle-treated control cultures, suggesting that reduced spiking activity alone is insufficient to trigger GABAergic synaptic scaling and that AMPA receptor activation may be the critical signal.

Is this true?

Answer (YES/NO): NO